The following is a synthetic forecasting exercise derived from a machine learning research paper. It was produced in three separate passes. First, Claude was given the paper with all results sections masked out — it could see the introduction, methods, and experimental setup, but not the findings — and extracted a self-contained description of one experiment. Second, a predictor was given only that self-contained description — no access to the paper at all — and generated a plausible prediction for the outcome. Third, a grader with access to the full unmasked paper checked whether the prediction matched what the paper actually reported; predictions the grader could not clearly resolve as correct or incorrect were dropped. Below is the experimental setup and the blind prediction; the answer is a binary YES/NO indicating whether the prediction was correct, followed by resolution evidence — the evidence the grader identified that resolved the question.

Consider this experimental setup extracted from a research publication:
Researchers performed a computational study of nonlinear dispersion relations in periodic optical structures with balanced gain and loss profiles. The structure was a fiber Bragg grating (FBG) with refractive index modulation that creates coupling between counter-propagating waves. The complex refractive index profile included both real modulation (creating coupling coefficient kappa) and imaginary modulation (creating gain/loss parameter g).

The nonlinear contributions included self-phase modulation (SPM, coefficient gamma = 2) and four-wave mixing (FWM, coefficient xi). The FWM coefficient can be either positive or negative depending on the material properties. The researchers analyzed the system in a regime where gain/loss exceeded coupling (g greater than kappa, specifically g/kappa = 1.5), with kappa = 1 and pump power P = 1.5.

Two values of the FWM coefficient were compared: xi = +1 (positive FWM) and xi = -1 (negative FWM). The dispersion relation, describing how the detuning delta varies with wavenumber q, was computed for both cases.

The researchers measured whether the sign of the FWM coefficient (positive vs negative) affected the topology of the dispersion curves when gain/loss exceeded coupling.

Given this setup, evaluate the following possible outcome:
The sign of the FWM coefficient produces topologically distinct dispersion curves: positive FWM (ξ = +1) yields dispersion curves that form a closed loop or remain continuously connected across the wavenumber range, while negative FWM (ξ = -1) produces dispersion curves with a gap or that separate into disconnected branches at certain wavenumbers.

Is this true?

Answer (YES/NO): NO